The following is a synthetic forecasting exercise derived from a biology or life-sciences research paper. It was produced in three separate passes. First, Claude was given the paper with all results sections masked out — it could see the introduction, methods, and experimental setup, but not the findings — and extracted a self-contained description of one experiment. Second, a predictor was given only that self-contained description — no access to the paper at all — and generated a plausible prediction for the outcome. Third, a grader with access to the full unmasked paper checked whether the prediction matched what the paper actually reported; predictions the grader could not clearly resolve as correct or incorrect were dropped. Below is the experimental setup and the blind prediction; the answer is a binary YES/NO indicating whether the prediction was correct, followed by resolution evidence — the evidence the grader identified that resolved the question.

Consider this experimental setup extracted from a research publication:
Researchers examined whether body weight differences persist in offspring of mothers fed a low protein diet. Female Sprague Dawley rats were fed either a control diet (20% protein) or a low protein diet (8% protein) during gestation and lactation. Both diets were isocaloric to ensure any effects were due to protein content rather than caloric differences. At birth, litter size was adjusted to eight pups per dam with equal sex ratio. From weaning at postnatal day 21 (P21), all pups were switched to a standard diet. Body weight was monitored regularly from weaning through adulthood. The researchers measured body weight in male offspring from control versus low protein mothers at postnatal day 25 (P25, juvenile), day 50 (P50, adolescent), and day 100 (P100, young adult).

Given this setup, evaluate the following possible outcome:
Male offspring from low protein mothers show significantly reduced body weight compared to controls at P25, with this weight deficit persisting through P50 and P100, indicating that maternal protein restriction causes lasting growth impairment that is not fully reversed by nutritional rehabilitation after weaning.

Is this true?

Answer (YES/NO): YES